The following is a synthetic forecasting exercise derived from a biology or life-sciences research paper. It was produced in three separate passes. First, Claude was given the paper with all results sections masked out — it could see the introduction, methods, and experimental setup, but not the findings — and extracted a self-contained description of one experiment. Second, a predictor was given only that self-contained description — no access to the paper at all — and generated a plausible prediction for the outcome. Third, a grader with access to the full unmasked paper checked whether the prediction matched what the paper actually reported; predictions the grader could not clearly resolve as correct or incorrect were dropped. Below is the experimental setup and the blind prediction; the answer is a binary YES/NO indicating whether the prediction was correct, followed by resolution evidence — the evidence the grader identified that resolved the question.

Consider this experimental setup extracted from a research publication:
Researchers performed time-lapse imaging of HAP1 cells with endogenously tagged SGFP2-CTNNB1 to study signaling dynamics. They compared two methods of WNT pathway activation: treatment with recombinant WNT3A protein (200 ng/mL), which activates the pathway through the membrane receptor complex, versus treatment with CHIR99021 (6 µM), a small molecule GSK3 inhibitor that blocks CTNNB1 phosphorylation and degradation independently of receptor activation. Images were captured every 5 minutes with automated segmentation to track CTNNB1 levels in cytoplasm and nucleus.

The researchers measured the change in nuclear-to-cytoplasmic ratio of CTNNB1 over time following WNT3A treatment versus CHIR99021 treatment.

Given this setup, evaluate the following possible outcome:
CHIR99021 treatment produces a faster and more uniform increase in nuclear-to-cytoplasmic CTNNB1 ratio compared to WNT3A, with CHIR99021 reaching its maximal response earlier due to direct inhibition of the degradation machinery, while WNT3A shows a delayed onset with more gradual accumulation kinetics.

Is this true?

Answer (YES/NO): NO